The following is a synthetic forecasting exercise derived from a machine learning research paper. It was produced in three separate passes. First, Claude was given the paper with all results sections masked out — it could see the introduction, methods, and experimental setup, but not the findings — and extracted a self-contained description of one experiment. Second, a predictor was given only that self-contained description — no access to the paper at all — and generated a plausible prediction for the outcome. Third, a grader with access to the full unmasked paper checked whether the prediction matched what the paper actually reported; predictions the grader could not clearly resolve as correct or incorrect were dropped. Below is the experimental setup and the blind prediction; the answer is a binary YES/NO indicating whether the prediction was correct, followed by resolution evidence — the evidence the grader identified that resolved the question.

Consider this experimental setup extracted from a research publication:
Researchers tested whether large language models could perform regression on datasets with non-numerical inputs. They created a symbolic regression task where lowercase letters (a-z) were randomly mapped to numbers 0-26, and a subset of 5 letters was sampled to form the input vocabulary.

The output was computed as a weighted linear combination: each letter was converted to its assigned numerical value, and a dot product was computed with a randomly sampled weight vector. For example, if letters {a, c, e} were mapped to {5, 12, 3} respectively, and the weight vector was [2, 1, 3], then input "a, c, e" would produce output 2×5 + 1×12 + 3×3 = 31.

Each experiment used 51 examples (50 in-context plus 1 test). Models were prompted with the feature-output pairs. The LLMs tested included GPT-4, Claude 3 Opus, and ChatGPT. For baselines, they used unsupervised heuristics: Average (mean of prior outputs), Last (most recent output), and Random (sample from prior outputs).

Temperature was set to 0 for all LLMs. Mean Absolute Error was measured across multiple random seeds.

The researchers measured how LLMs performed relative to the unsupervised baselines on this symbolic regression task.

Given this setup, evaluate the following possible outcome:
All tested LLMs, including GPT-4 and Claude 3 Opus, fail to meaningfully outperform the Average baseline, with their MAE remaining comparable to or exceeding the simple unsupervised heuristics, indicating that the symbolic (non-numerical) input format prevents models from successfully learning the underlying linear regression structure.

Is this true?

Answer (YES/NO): NO